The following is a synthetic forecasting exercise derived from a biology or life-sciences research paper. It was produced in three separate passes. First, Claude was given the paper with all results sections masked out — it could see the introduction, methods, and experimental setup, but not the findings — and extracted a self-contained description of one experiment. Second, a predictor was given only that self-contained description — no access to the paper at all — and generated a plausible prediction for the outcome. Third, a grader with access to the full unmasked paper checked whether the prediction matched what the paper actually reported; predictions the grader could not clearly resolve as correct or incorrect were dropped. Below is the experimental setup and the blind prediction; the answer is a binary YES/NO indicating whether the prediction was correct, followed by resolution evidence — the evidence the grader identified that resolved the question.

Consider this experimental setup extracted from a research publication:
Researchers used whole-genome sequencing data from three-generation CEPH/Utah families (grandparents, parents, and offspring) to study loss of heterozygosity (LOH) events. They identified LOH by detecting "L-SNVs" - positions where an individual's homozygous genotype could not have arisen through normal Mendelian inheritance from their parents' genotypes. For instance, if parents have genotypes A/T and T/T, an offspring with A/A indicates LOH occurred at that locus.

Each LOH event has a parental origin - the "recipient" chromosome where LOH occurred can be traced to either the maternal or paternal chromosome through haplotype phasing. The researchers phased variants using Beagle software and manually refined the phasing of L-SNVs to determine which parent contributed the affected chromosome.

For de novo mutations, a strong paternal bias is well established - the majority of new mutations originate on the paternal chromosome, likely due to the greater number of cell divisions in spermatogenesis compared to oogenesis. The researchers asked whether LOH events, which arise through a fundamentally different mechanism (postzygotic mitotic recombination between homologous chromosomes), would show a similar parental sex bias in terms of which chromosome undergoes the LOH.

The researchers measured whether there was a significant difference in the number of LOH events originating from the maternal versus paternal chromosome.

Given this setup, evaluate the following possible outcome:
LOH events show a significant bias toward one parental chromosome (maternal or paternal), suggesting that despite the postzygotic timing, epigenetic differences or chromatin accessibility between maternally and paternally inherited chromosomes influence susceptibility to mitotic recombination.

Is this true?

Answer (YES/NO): NO